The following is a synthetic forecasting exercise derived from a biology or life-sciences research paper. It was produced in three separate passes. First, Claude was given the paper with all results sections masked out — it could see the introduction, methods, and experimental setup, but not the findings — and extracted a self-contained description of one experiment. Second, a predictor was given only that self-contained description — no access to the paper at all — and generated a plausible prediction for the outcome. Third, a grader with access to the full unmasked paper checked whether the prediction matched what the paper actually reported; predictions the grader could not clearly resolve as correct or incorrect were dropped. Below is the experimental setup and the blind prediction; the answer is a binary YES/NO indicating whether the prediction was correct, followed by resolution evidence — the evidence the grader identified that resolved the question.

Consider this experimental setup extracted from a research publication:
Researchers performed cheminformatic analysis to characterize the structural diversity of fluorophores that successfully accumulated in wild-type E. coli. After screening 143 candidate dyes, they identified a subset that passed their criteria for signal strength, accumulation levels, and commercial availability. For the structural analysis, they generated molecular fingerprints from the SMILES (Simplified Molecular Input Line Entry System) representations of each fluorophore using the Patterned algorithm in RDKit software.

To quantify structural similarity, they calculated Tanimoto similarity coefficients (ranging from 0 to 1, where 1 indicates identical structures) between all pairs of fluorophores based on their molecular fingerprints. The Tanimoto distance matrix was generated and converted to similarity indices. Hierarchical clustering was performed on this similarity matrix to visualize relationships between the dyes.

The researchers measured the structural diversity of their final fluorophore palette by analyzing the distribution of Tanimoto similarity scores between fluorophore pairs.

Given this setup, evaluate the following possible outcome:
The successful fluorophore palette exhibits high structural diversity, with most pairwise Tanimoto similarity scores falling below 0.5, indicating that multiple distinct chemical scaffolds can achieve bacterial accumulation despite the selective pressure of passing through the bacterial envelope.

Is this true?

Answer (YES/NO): NO